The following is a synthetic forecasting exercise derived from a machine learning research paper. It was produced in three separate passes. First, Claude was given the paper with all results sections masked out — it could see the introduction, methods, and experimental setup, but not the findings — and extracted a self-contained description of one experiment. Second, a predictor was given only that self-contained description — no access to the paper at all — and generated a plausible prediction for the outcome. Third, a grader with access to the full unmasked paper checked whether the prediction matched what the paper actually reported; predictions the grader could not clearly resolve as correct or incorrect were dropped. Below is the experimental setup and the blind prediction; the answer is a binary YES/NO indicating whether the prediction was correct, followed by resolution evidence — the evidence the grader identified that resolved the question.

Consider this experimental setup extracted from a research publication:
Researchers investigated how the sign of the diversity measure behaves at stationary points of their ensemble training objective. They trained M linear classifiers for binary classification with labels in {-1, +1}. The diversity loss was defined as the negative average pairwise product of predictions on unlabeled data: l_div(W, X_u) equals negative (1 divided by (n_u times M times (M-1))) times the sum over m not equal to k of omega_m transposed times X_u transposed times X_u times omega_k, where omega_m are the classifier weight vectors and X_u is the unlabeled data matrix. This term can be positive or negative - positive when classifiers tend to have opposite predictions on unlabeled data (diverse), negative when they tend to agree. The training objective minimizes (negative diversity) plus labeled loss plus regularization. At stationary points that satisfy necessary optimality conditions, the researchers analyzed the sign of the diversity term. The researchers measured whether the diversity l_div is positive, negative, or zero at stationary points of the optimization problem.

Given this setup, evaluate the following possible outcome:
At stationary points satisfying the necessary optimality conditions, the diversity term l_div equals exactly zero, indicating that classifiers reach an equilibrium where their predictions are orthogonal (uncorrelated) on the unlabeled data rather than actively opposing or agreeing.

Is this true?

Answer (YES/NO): NO